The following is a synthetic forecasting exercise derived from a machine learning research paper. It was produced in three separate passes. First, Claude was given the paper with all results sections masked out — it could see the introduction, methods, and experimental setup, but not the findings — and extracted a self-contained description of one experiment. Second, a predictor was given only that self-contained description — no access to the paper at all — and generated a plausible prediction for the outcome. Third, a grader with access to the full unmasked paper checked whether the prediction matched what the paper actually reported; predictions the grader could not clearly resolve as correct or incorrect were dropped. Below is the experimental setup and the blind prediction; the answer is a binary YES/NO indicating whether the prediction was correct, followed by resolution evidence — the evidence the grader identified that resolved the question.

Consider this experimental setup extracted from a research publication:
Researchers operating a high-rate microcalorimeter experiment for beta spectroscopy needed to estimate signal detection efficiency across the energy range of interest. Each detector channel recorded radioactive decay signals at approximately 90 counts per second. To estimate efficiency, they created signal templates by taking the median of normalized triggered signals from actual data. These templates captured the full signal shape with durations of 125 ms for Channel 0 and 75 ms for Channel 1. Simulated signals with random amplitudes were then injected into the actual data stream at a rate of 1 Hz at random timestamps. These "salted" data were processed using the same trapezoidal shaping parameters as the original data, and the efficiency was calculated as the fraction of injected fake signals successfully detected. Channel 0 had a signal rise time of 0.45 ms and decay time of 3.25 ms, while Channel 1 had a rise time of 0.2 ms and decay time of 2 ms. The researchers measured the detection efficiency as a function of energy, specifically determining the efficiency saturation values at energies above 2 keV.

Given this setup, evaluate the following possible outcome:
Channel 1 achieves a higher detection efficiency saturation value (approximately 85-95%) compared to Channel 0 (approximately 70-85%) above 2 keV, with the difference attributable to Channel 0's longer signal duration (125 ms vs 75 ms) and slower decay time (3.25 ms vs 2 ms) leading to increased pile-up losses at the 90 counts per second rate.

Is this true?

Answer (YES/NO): YES